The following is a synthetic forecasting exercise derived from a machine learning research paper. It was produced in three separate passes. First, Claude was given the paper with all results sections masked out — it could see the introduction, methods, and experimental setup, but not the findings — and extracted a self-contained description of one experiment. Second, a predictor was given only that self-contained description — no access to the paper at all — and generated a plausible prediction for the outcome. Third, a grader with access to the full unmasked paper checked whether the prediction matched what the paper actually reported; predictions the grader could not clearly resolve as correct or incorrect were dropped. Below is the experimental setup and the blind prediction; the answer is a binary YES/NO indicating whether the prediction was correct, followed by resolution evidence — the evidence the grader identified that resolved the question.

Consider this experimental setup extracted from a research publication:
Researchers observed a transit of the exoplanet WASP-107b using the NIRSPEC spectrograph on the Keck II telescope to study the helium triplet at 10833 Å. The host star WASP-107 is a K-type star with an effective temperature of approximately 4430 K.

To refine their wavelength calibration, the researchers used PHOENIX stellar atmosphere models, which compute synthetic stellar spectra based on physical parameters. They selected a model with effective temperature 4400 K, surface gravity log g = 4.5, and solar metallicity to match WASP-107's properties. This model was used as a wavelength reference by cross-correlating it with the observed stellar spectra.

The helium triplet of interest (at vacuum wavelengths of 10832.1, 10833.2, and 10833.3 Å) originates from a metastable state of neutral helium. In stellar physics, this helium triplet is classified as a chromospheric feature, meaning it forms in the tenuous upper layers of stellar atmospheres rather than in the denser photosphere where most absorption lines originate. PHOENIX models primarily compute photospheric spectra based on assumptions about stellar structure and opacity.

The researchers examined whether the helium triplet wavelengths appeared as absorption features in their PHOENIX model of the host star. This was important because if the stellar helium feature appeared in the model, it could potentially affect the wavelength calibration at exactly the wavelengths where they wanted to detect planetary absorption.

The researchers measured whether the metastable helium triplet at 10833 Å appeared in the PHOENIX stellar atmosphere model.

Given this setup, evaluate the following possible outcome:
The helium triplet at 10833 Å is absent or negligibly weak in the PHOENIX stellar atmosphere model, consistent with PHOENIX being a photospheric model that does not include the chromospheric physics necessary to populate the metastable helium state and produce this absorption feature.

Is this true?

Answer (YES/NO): YES